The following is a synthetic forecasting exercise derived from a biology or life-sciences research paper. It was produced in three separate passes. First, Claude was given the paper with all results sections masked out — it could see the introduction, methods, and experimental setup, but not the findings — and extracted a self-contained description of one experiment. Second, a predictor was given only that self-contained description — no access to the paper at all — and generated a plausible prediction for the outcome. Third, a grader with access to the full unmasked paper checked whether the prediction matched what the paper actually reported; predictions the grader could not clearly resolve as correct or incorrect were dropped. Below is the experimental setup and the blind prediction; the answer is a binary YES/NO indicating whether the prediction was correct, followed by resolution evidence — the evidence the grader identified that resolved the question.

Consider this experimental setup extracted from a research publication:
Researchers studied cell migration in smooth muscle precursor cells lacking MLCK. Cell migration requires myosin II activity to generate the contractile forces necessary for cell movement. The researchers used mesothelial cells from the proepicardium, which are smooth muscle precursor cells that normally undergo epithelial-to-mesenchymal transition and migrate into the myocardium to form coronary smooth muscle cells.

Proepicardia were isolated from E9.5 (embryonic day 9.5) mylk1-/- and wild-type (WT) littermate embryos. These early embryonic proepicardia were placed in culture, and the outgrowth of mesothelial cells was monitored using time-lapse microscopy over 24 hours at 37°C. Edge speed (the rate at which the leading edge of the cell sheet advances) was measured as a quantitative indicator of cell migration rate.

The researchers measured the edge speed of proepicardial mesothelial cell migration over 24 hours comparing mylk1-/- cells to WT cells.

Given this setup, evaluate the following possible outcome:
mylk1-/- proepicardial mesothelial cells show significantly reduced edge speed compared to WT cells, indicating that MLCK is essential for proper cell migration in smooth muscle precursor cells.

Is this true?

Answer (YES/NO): NO